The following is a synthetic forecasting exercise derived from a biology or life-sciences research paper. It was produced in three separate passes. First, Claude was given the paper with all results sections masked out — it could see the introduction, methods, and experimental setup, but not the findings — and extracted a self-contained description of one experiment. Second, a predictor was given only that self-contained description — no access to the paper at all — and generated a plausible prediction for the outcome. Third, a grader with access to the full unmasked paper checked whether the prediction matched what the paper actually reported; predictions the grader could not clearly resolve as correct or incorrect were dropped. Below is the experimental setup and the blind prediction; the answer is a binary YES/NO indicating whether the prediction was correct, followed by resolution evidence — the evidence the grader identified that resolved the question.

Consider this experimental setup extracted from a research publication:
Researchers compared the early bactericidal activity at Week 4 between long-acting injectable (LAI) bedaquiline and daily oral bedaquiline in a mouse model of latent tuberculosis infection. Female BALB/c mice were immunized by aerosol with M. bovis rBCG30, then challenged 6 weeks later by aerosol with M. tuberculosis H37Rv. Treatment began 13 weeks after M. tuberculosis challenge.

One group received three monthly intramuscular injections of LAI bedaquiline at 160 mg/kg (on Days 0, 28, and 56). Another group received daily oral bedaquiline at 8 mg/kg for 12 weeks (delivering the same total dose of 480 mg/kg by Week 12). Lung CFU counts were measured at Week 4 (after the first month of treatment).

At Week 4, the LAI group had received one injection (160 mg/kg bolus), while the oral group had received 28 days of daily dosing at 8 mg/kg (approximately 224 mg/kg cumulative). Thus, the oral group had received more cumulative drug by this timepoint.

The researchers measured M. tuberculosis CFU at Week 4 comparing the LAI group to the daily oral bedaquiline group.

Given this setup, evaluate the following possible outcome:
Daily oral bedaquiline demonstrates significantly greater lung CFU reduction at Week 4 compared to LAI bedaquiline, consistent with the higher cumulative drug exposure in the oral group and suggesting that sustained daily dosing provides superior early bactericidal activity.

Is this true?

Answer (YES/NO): NO